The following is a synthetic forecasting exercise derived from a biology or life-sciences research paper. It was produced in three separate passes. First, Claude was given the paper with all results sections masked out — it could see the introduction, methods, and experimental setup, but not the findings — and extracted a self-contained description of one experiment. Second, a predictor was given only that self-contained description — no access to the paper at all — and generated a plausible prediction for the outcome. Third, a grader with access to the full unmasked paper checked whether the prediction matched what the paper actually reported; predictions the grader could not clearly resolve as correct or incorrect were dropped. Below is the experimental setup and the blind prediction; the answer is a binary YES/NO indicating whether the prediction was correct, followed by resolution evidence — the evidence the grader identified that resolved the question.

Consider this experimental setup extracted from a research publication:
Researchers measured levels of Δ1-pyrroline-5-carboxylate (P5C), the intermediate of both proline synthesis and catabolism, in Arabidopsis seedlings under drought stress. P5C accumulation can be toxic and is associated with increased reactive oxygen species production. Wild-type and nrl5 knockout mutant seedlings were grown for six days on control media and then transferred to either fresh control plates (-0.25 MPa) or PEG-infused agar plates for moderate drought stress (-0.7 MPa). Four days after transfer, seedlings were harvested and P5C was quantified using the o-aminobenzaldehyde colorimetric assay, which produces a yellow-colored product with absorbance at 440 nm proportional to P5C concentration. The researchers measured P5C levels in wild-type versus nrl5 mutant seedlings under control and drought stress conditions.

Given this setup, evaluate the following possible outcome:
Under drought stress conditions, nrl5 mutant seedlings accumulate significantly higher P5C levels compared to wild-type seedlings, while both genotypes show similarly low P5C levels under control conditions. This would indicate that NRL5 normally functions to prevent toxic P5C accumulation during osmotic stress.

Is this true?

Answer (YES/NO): YES